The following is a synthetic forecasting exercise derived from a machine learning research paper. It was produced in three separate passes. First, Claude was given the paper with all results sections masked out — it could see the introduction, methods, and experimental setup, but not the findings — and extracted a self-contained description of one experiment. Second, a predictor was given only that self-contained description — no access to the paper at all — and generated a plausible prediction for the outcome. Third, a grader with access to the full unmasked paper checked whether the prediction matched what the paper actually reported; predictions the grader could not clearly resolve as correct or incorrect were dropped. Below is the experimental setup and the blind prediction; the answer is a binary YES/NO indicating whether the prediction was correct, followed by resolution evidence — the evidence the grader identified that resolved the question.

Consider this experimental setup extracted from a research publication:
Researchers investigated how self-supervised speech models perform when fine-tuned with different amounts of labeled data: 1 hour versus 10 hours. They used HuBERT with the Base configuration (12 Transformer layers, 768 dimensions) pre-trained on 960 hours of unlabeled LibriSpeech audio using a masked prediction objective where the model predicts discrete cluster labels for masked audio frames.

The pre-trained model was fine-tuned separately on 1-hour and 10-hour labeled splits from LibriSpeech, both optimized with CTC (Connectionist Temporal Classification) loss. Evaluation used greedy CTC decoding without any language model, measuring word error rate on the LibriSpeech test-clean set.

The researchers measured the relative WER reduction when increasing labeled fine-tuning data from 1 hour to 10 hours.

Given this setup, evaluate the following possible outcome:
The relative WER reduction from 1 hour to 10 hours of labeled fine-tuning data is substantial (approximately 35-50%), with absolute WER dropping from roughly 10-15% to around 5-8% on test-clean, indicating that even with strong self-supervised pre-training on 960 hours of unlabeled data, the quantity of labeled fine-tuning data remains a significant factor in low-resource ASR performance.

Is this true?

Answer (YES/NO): NO